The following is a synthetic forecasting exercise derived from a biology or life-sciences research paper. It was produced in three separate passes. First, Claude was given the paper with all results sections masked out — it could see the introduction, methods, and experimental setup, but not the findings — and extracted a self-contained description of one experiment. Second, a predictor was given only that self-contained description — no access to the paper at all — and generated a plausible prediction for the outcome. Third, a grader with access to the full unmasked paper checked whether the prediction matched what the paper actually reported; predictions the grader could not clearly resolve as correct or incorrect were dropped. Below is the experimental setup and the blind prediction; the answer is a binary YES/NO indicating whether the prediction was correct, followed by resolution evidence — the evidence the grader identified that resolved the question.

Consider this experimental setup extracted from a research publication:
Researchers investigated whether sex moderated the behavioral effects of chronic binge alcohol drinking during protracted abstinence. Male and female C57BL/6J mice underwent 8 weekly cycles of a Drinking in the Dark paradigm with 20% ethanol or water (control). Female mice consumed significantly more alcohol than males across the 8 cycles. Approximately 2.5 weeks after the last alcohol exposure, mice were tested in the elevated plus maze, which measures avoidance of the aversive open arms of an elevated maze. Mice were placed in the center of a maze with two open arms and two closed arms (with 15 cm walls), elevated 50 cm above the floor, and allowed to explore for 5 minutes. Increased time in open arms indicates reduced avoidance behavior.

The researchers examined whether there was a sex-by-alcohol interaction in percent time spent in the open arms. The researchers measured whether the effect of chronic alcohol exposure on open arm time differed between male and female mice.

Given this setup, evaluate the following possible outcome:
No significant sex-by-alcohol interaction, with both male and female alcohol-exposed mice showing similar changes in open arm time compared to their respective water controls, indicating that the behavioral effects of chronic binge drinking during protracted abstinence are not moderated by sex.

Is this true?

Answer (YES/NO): NO